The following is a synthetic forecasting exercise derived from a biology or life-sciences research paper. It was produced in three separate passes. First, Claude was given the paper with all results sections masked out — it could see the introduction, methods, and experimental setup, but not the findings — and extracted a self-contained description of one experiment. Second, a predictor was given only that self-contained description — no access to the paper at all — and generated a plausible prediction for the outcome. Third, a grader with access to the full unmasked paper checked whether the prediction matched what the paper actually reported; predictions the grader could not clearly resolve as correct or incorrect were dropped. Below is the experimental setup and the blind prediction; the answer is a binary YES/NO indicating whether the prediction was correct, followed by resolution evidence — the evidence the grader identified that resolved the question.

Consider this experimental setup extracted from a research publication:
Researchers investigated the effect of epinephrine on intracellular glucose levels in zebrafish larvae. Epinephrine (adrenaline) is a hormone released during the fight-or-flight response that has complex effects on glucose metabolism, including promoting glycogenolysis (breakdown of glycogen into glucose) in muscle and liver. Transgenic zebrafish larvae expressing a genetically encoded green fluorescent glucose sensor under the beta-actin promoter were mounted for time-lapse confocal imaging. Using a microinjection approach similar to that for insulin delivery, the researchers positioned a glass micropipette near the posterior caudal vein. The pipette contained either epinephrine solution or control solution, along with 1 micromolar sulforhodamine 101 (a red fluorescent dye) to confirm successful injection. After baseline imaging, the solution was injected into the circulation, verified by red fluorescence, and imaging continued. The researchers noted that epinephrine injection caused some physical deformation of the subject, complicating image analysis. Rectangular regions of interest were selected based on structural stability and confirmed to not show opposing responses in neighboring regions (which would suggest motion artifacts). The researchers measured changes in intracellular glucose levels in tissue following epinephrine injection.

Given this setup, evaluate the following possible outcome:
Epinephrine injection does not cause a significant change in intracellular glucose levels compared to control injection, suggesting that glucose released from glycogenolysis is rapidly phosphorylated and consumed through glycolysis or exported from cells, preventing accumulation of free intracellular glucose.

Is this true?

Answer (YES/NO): NO